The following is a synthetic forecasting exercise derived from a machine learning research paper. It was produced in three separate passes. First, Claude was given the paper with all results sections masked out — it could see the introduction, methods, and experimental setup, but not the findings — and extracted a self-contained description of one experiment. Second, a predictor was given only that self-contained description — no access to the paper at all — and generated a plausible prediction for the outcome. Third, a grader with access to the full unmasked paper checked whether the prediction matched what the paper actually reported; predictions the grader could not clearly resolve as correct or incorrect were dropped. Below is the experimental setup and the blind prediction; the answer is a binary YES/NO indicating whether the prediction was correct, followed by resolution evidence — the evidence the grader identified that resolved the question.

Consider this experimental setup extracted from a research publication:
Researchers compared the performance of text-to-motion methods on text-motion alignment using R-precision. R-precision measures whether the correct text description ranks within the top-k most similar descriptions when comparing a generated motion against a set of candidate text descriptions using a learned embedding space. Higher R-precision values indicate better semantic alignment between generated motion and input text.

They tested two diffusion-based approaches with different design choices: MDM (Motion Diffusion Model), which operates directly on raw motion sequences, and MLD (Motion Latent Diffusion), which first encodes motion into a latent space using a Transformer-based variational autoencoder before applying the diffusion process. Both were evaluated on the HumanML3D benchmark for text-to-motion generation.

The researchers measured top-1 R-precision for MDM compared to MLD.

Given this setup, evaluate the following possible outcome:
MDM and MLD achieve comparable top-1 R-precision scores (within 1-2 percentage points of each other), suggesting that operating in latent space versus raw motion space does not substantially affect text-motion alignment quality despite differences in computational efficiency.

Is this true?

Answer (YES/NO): NO